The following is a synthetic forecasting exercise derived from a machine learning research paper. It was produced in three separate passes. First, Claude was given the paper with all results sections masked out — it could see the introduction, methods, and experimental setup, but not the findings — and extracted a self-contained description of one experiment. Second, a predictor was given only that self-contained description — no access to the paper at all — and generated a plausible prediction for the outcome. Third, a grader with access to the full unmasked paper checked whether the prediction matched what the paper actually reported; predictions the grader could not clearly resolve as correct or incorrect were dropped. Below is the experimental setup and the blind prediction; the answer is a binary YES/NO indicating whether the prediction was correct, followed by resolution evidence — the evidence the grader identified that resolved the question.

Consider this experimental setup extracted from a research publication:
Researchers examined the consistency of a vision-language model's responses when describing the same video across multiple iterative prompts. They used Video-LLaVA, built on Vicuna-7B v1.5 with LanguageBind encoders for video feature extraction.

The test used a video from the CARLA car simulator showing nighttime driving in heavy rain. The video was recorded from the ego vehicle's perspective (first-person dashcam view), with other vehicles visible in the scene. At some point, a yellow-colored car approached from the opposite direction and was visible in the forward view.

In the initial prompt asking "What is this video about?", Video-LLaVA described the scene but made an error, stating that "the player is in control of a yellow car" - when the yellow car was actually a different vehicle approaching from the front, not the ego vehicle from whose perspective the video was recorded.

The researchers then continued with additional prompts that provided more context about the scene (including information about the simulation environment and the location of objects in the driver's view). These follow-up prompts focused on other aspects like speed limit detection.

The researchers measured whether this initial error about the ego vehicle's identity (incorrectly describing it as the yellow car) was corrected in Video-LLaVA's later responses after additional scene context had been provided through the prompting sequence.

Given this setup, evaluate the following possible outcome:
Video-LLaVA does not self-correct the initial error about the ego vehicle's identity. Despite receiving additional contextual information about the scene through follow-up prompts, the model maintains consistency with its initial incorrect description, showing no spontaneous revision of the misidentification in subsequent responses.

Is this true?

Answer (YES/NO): YES